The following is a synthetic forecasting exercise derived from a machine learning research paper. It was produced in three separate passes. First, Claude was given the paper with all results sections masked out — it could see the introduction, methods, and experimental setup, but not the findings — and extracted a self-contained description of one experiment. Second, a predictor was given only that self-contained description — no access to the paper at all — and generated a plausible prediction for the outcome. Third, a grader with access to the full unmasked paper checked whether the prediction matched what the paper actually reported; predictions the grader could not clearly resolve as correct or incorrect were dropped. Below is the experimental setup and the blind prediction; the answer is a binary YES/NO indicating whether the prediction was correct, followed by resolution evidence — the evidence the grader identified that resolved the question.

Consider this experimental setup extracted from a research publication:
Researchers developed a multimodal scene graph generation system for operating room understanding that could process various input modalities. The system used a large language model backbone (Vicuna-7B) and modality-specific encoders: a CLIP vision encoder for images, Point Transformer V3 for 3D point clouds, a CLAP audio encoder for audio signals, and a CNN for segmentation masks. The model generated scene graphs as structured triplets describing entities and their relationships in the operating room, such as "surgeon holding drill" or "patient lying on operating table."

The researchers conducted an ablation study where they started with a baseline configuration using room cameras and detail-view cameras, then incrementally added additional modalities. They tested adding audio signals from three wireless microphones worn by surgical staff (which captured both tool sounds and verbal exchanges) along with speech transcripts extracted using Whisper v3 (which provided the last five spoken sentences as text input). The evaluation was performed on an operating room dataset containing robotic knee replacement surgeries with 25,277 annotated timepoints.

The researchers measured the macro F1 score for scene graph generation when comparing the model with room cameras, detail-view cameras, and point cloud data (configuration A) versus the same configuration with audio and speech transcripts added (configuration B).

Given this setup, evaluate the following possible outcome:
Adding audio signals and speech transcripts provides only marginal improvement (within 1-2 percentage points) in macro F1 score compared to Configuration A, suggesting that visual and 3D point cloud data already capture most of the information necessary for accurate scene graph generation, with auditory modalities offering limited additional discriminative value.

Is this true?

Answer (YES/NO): NO